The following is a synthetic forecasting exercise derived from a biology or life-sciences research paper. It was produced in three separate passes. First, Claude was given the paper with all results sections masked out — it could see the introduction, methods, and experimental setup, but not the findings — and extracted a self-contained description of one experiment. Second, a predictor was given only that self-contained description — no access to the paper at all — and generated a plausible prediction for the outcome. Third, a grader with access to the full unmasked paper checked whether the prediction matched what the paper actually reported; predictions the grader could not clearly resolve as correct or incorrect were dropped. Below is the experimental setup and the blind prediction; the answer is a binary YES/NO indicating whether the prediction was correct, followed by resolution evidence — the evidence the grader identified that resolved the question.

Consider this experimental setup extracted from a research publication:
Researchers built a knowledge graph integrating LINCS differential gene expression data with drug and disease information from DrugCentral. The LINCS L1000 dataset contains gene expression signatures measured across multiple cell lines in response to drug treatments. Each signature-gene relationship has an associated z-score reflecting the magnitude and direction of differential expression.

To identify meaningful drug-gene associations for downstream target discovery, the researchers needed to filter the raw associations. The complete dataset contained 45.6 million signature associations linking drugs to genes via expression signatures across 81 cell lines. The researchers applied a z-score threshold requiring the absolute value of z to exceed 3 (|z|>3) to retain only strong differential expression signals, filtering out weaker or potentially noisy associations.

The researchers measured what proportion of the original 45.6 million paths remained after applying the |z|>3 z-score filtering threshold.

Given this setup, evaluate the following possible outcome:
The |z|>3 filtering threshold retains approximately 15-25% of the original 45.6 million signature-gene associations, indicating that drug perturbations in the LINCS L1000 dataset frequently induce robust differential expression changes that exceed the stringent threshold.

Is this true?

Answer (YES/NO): YES